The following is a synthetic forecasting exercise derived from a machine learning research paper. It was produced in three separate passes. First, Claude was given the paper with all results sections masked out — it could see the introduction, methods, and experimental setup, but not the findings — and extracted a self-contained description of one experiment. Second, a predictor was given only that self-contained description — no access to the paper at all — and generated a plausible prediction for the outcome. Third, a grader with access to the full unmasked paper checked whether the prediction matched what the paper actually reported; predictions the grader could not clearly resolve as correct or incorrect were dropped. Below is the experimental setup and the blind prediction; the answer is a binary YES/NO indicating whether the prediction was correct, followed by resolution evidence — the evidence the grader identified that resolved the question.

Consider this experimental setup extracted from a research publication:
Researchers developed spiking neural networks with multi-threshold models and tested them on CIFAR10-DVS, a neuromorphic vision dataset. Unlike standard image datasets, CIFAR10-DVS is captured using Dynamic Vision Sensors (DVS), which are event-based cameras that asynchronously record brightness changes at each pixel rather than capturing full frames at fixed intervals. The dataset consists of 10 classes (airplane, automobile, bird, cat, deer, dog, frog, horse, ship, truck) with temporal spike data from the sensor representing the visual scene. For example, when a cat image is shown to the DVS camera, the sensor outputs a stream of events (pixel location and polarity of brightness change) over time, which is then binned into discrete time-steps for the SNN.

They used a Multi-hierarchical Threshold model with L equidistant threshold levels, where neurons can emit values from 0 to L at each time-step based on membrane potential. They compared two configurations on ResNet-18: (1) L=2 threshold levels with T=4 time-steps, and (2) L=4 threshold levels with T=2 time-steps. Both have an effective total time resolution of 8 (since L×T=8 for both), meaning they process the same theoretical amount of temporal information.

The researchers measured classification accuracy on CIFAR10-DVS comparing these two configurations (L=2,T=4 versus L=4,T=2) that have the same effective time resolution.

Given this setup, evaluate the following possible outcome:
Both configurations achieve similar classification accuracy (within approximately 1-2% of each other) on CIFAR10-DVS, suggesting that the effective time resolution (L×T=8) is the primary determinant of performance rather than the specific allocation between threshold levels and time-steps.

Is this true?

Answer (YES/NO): YES